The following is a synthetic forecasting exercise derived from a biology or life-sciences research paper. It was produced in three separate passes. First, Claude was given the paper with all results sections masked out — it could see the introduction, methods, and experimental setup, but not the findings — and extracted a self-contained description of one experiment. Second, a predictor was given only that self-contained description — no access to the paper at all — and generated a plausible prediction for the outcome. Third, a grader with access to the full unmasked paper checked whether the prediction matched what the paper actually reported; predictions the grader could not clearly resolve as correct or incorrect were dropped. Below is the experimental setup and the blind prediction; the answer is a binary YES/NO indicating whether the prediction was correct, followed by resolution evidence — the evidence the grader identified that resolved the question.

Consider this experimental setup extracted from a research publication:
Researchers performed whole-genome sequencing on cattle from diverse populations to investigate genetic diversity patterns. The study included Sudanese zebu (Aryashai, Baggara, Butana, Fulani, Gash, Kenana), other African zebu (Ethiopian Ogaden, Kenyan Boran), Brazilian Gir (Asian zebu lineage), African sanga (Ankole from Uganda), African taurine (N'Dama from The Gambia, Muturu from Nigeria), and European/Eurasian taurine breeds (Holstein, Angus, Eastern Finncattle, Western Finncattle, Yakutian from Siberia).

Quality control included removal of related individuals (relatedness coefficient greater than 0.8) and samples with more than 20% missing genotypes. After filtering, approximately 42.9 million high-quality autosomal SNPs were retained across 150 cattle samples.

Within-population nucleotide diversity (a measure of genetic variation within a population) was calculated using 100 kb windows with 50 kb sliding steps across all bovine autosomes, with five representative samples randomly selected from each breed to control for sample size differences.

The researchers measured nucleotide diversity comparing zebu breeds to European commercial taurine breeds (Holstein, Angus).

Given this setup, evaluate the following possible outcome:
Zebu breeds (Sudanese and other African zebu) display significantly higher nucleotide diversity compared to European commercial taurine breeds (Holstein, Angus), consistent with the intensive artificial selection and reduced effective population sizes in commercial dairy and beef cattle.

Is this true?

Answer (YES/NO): YES